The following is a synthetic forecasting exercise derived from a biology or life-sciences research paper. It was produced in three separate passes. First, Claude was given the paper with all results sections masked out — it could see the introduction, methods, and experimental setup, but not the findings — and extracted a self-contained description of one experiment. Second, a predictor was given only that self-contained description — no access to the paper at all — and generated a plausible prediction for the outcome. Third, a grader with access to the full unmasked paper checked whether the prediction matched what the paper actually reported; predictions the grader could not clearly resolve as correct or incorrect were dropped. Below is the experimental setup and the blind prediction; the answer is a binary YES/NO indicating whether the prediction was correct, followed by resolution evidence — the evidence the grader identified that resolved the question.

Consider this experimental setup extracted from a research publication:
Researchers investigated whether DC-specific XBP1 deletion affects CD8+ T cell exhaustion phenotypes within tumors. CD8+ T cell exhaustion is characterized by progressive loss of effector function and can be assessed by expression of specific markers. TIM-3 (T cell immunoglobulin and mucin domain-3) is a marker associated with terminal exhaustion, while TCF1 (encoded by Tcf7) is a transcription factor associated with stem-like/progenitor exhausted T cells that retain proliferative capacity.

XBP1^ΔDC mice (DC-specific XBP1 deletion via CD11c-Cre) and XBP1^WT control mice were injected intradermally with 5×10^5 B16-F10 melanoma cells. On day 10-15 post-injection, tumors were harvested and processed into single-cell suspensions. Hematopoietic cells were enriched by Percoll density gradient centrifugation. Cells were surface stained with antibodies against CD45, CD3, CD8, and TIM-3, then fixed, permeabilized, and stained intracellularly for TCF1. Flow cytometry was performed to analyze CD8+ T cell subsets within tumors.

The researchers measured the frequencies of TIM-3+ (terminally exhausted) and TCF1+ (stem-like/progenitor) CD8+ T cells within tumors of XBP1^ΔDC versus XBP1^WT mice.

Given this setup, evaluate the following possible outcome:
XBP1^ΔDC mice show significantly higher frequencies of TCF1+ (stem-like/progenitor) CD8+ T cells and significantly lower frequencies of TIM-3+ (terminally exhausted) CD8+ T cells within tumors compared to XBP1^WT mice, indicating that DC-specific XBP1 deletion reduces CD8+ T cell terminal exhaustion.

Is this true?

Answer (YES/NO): NO